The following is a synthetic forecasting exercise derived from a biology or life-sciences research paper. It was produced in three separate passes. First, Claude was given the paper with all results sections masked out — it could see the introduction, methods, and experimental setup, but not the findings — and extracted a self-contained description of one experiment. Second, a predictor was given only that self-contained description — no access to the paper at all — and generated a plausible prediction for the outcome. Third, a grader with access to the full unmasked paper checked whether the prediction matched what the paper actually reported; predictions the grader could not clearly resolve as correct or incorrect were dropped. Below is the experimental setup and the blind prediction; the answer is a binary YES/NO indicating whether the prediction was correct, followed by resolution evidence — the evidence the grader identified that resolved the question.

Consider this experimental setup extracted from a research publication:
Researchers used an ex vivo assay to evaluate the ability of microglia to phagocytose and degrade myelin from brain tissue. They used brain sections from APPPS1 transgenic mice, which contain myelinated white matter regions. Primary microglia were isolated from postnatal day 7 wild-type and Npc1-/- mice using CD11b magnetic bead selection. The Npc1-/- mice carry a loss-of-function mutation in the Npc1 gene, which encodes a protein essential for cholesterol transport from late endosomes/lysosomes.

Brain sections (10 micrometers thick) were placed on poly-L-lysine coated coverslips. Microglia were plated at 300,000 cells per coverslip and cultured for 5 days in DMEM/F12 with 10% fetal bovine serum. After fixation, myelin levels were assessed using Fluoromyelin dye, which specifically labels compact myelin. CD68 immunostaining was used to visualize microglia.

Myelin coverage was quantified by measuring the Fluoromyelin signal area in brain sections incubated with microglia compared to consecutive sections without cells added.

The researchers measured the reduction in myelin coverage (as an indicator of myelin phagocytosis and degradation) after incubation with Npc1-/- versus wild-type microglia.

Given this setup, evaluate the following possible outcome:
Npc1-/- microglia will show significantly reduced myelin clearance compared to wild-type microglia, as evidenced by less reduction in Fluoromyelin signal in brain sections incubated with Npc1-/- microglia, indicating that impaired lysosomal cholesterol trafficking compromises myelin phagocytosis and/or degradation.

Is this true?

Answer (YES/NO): NO